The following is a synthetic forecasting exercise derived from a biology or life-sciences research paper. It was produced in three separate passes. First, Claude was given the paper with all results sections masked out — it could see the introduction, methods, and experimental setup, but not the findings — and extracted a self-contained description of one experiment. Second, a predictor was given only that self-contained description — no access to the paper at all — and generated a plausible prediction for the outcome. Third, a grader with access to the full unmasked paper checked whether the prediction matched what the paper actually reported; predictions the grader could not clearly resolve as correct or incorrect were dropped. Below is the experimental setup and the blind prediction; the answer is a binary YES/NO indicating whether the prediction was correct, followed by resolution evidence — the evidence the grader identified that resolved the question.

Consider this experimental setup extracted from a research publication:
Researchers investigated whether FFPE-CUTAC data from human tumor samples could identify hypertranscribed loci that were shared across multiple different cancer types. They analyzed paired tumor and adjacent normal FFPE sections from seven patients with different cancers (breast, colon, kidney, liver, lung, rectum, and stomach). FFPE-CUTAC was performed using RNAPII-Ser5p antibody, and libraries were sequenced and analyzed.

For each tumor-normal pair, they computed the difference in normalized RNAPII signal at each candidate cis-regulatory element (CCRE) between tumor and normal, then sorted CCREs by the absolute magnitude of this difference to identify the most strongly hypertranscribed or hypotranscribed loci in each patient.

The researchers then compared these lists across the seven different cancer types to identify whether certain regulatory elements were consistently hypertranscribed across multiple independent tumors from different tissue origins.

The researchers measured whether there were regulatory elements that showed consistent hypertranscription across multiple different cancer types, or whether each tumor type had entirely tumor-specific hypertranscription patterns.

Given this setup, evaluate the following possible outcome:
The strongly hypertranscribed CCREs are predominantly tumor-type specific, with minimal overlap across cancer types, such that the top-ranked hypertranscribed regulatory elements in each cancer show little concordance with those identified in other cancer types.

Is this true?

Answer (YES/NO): NO